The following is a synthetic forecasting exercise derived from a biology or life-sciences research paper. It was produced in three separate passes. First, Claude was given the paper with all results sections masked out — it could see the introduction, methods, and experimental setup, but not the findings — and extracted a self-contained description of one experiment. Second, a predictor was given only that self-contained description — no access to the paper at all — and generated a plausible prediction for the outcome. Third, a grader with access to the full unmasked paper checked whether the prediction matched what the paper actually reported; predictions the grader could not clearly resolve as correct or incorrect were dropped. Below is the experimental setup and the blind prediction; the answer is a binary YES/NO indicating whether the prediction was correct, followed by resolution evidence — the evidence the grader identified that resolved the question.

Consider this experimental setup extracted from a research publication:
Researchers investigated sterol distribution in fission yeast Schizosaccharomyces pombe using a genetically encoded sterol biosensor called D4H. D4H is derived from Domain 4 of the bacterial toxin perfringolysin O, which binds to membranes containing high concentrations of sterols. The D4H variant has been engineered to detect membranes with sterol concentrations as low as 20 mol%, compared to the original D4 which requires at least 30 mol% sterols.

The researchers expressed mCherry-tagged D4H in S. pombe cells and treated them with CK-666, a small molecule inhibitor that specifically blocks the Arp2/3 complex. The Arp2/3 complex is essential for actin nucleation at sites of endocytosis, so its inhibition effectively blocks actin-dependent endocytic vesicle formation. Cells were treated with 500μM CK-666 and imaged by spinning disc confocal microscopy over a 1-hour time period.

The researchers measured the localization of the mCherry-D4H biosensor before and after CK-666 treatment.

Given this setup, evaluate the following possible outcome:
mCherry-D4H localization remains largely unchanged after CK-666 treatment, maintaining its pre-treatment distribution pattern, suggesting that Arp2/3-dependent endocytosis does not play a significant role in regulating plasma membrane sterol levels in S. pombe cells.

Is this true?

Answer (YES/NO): NO